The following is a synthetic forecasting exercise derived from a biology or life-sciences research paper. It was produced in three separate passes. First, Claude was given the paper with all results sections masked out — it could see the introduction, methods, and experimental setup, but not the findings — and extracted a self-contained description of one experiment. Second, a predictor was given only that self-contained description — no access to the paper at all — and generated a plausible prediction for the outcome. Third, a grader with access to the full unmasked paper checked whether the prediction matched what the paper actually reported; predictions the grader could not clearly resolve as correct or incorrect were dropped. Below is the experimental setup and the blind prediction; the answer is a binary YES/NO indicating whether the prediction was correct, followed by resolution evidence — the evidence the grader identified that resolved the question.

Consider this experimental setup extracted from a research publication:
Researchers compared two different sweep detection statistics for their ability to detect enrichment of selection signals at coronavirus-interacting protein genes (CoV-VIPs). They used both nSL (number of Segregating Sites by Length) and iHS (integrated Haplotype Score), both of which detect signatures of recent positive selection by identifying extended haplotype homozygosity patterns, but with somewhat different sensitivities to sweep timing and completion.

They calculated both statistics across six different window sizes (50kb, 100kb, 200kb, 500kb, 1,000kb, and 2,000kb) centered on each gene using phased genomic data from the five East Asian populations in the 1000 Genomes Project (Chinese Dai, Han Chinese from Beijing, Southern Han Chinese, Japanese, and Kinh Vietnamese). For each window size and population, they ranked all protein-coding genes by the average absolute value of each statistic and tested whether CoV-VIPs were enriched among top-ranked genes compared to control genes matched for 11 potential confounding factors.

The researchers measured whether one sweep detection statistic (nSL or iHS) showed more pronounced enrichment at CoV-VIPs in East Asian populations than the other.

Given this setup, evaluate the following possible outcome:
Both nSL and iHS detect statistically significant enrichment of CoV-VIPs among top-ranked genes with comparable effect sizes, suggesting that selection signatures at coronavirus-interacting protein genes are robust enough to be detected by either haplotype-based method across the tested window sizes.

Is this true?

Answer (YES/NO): NO